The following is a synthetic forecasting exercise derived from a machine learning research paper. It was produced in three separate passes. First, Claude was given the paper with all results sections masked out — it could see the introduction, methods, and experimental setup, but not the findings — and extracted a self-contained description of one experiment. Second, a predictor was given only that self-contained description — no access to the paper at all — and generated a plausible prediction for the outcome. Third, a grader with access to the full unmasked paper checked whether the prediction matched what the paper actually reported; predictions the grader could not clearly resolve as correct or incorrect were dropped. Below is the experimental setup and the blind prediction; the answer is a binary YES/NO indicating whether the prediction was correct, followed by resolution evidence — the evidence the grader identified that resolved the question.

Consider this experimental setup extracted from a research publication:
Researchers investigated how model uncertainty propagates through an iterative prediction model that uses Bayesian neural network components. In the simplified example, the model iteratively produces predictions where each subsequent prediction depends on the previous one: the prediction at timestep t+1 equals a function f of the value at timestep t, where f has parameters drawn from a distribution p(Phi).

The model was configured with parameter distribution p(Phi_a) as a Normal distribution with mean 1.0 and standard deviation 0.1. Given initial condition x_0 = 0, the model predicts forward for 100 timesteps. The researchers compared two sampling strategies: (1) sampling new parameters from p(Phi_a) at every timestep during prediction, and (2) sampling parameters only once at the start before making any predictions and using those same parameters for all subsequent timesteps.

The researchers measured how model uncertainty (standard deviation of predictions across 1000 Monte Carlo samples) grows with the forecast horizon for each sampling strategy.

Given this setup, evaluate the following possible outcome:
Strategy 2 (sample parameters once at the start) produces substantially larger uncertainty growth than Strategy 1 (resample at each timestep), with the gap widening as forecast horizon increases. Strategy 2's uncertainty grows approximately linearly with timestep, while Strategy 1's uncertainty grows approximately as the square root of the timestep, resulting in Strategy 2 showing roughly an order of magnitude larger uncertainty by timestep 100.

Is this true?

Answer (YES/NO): NO